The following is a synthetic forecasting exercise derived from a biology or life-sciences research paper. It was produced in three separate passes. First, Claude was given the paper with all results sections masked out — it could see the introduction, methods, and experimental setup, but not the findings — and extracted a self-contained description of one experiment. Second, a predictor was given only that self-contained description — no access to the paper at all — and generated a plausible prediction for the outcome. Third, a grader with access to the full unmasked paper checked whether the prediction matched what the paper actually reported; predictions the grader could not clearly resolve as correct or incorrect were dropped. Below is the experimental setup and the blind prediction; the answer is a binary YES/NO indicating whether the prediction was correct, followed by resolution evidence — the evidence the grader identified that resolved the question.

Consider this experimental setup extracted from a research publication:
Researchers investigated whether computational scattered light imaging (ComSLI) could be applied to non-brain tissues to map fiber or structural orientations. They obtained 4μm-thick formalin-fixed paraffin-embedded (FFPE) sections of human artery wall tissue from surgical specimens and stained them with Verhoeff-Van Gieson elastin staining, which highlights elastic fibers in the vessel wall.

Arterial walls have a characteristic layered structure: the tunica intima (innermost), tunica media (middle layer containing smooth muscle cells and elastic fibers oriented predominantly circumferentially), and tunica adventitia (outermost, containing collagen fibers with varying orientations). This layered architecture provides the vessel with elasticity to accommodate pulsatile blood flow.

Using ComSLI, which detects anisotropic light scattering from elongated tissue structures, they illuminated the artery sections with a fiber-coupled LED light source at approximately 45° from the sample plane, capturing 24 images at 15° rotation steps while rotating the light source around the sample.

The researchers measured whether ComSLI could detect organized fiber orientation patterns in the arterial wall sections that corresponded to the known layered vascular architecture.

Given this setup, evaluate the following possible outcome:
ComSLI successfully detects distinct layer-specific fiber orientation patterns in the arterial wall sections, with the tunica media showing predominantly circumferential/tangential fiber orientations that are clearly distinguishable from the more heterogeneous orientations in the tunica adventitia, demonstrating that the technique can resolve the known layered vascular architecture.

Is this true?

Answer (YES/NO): NO